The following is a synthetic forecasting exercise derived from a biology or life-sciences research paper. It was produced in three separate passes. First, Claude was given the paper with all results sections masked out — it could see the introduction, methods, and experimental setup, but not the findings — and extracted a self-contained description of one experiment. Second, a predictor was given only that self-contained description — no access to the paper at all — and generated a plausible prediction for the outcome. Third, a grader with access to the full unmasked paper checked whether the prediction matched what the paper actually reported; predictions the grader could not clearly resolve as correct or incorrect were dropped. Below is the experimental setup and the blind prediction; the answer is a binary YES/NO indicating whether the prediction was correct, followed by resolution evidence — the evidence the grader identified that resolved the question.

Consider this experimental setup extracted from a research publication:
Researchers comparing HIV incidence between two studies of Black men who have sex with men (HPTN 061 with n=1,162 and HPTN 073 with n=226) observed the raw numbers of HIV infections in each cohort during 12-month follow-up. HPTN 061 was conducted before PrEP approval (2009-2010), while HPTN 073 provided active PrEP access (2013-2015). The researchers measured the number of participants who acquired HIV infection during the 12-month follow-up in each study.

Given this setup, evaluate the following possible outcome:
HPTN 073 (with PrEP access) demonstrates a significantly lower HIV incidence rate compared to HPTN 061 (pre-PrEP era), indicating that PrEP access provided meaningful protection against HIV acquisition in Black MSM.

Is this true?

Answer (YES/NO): NO